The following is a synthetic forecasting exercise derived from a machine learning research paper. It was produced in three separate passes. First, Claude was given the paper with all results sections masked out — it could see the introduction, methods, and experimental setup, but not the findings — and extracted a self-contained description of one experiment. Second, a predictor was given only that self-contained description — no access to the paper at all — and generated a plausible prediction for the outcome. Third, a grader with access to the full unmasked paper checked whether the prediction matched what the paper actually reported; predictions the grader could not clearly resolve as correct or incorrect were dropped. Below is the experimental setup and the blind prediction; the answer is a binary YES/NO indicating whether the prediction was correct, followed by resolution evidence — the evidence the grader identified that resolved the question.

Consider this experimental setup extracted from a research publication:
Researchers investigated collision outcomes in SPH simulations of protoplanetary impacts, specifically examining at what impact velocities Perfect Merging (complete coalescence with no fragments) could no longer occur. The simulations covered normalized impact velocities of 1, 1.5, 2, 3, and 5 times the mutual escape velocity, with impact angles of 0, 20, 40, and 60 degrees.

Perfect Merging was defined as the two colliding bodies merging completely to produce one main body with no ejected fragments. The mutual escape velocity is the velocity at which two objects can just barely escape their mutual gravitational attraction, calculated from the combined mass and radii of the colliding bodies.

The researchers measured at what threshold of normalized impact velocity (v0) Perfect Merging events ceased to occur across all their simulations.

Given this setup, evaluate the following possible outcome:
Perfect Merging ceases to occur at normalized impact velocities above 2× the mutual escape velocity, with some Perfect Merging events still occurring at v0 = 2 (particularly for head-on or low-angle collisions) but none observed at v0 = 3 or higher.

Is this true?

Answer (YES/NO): NO